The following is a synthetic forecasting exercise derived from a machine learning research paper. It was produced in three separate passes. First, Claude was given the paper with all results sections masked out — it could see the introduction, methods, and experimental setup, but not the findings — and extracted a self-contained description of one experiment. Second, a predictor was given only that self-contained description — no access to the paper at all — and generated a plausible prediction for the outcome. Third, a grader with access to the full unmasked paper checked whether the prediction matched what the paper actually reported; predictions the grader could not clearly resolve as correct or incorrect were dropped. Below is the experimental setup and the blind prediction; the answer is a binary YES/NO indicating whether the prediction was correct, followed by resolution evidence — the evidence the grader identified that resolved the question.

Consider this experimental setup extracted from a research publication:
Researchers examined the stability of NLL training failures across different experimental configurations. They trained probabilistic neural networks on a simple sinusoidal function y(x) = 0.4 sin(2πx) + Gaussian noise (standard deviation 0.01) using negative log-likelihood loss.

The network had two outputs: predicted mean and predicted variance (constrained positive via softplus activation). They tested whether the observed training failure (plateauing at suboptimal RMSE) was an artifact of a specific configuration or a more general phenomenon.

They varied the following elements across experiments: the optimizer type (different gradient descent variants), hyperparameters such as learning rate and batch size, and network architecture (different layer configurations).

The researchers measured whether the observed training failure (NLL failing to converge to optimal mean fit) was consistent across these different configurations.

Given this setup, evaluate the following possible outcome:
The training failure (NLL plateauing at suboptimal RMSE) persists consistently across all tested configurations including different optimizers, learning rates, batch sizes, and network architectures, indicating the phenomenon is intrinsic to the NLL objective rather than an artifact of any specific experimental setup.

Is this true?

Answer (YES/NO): YES